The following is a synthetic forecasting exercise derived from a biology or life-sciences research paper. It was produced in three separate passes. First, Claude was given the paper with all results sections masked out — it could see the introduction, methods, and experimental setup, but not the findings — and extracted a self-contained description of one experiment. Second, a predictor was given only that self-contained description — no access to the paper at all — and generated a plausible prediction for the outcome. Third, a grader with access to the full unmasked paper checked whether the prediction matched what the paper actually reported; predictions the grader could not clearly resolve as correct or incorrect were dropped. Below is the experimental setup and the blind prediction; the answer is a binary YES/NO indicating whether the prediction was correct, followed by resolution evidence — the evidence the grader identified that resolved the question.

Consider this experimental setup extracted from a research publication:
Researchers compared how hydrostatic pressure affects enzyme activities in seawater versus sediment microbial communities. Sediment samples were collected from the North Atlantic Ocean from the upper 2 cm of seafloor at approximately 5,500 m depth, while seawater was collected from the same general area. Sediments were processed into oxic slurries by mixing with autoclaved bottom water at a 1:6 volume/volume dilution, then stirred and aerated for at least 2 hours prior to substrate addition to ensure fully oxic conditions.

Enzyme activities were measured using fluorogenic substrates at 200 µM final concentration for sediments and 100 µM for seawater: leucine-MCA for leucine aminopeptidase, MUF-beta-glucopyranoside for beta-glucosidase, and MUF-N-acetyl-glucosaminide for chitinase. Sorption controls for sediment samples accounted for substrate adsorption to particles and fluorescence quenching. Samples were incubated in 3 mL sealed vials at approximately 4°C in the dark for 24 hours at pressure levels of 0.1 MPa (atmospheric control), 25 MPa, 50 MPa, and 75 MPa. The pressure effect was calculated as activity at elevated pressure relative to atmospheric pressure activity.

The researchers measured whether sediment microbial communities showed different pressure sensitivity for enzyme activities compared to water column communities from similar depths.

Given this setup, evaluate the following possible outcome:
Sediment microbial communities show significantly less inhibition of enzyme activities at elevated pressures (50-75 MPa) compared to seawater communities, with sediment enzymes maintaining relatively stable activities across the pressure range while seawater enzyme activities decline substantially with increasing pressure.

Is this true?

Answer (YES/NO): NO